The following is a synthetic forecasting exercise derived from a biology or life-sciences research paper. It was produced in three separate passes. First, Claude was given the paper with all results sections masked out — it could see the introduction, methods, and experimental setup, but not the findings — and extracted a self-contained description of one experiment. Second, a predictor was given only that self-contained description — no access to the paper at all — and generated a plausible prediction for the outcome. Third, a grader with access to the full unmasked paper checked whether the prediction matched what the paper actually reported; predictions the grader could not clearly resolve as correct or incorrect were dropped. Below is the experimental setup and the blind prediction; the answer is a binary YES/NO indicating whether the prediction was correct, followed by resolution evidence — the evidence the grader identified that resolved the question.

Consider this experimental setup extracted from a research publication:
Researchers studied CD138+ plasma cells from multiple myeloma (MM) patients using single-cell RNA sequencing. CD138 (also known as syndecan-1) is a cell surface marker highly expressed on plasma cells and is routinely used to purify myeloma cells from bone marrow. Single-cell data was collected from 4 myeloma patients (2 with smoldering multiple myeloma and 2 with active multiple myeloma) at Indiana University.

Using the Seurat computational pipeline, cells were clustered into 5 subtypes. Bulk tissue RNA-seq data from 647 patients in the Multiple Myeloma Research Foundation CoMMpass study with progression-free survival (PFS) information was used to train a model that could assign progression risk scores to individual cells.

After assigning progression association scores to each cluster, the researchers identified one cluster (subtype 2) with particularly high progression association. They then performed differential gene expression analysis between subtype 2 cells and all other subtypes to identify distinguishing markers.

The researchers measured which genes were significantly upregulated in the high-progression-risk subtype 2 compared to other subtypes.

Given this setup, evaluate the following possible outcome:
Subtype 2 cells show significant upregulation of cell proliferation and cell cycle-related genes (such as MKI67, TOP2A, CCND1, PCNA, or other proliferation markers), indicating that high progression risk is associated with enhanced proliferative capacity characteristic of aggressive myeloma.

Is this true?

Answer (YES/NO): YES